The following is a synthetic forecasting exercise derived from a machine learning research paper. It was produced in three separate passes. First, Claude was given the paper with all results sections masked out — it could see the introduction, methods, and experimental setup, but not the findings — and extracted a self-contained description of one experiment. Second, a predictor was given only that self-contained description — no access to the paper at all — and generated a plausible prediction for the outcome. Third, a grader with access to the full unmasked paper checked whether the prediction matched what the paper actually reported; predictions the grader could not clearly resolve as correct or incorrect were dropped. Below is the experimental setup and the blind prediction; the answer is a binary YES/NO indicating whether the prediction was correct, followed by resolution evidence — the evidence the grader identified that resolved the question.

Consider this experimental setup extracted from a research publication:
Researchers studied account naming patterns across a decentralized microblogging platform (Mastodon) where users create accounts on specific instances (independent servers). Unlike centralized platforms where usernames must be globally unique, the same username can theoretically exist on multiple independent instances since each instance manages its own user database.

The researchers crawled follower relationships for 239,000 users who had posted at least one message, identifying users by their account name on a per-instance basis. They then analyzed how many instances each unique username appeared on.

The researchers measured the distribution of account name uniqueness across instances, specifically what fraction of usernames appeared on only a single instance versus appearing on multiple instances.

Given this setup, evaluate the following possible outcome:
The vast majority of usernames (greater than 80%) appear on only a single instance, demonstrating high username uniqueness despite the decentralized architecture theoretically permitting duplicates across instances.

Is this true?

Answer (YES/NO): YES